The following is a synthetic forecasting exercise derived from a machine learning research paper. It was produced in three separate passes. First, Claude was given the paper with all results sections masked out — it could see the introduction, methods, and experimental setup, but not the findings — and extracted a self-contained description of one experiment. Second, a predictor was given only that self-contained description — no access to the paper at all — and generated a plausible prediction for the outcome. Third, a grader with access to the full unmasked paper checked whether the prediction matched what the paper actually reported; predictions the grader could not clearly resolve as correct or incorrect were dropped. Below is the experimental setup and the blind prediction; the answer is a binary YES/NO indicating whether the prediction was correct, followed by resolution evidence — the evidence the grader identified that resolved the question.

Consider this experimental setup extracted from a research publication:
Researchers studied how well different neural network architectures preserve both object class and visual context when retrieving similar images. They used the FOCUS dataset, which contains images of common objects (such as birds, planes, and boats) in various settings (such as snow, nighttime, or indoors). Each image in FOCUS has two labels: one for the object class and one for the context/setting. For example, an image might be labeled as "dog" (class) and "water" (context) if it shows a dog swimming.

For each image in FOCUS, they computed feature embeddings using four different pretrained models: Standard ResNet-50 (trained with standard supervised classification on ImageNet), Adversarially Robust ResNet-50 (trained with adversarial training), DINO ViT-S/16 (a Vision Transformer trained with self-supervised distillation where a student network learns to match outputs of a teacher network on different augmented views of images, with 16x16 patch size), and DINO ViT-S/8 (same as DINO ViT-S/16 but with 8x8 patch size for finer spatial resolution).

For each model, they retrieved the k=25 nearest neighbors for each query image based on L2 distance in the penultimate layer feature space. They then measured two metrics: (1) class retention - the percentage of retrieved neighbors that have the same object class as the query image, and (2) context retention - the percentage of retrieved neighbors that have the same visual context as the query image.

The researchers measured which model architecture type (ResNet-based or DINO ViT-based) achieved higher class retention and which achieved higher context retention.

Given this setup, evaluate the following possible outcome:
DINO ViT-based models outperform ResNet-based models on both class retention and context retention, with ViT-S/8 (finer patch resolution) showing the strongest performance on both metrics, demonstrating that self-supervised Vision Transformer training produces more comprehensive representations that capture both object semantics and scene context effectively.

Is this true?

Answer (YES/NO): YES